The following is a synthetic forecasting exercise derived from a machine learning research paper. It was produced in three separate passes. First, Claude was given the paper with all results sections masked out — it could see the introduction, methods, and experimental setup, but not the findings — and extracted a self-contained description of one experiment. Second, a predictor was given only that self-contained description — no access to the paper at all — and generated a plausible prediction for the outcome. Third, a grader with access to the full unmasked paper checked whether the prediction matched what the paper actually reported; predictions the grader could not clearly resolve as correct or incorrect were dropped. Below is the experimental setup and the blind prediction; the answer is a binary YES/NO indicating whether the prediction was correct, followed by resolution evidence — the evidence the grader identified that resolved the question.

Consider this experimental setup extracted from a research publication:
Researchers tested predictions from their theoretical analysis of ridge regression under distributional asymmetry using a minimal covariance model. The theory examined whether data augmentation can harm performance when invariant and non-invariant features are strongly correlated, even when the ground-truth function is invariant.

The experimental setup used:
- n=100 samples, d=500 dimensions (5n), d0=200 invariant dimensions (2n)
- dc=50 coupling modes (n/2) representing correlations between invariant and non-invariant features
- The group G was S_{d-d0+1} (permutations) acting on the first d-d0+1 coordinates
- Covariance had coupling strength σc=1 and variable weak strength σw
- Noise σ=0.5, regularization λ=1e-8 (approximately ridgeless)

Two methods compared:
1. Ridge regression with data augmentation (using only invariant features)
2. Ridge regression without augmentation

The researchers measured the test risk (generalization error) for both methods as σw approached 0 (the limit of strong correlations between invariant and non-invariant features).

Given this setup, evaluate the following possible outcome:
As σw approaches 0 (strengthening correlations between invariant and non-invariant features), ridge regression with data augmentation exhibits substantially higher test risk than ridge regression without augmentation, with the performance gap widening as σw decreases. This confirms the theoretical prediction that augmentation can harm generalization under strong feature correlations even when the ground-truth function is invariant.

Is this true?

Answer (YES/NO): YES